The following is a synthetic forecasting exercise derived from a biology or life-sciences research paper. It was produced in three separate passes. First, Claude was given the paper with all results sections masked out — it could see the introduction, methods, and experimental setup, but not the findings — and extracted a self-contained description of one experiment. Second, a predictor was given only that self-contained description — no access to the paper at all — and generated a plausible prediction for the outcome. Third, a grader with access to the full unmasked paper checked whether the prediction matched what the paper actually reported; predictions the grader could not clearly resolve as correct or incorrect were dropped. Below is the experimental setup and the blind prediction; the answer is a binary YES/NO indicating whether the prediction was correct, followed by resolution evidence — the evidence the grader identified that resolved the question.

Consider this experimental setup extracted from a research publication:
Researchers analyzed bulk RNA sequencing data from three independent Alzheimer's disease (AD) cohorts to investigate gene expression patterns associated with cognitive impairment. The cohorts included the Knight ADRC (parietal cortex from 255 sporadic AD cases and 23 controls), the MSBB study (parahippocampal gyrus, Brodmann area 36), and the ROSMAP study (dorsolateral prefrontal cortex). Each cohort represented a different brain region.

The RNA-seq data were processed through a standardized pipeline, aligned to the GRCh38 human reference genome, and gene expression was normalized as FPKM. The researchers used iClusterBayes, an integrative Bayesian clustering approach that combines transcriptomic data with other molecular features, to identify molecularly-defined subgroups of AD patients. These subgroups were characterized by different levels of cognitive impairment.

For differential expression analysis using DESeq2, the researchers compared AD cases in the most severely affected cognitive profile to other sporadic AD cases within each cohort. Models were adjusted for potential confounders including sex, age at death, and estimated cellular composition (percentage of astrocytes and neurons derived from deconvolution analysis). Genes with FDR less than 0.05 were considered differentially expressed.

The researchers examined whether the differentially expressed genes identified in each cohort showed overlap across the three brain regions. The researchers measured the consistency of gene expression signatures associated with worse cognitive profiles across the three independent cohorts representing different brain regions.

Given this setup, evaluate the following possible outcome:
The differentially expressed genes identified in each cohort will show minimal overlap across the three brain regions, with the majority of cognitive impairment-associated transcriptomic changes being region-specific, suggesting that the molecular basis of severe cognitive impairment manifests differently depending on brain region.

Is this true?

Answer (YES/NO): NO